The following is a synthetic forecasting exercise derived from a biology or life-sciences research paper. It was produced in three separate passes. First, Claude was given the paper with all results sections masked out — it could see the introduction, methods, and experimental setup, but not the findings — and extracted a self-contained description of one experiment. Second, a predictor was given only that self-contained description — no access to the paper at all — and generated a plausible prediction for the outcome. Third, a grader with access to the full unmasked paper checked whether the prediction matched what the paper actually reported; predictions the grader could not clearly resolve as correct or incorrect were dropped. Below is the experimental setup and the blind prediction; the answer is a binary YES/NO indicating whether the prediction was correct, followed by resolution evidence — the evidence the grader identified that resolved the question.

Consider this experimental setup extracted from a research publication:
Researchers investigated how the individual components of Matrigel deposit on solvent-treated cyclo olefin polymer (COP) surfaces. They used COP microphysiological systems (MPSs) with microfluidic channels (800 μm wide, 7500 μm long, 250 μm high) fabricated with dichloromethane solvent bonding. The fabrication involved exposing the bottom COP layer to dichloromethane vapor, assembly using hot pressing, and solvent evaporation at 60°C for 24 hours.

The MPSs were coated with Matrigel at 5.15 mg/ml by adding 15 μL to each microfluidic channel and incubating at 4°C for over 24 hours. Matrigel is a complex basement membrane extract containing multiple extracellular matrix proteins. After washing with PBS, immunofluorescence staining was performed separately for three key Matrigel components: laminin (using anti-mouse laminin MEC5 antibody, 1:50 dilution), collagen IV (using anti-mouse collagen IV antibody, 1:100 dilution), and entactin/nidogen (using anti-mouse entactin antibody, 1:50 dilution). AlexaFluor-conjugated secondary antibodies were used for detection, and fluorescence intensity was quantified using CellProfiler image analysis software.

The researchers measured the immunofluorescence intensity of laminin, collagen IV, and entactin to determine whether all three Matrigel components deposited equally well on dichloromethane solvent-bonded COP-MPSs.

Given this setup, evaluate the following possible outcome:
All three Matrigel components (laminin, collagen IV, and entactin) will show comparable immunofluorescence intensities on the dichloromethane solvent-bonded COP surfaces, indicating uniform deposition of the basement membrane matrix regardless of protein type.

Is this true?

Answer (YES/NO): NO